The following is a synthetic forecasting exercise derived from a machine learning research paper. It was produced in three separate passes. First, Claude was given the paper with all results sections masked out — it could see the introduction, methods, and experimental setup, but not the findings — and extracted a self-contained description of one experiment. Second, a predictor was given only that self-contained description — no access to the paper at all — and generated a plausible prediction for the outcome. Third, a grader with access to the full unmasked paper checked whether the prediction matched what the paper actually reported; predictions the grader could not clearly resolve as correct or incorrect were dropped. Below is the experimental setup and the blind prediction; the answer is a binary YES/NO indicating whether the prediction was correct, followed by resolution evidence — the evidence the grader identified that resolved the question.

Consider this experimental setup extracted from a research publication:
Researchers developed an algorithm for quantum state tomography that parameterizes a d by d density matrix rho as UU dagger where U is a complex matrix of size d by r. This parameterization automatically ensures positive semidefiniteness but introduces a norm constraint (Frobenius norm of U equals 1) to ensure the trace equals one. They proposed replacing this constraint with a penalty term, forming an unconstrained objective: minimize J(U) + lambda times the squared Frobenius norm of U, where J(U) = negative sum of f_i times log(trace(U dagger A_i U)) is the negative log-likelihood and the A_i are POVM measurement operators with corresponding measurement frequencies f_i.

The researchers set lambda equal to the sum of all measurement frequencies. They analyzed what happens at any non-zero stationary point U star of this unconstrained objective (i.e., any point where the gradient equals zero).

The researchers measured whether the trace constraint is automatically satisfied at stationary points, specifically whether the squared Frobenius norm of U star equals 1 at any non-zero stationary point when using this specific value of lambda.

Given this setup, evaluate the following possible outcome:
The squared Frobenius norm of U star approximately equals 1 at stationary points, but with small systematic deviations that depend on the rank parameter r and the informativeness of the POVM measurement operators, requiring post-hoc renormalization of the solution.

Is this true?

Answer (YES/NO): NO